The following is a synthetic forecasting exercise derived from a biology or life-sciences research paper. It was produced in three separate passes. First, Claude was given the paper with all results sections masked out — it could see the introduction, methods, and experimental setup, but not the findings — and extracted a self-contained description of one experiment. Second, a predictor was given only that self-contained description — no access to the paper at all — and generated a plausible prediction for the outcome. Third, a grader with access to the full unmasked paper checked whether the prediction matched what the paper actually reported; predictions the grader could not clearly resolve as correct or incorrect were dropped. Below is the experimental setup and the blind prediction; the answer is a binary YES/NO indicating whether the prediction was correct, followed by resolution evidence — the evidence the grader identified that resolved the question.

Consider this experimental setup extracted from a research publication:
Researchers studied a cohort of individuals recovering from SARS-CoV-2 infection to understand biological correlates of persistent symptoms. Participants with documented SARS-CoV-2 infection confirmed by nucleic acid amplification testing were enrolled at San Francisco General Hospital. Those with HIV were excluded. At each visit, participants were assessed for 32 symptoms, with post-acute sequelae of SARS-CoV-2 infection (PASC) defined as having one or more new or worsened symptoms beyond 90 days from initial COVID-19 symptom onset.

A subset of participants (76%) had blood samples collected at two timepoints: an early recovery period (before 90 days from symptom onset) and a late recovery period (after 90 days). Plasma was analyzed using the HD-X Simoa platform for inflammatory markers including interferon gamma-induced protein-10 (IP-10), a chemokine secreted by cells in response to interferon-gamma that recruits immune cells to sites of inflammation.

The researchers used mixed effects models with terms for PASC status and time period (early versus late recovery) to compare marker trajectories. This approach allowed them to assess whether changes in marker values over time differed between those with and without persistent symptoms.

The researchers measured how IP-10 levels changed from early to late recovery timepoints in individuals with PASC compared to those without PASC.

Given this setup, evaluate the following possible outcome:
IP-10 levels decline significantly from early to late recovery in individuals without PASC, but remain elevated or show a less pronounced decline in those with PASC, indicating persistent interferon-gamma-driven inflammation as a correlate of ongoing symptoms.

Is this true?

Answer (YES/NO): NO